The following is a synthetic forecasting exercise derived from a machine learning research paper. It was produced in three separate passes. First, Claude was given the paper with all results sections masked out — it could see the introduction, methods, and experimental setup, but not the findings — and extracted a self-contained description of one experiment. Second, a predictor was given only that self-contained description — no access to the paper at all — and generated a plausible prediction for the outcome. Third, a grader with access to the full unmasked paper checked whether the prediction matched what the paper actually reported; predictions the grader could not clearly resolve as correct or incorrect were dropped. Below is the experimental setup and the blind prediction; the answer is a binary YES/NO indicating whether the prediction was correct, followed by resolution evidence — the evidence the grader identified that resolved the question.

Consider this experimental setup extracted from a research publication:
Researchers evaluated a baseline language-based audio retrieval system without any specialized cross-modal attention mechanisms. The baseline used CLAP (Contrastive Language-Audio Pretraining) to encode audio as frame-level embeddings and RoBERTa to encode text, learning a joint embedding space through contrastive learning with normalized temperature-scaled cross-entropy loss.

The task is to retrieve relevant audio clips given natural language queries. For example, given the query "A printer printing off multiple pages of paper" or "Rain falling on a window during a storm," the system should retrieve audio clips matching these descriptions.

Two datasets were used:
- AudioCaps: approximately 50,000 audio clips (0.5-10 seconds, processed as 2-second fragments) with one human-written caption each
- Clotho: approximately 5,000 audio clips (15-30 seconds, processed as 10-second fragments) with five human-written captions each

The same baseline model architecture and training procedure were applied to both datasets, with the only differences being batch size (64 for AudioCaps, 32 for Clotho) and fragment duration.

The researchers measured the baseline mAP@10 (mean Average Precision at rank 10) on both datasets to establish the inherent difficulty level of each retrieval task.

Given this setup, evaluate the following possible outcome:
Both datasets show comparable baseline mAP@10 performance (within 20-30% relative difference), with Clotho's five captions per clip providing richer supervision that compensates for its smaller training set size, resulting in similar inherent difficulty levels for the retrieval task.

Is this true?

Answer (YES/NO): NO